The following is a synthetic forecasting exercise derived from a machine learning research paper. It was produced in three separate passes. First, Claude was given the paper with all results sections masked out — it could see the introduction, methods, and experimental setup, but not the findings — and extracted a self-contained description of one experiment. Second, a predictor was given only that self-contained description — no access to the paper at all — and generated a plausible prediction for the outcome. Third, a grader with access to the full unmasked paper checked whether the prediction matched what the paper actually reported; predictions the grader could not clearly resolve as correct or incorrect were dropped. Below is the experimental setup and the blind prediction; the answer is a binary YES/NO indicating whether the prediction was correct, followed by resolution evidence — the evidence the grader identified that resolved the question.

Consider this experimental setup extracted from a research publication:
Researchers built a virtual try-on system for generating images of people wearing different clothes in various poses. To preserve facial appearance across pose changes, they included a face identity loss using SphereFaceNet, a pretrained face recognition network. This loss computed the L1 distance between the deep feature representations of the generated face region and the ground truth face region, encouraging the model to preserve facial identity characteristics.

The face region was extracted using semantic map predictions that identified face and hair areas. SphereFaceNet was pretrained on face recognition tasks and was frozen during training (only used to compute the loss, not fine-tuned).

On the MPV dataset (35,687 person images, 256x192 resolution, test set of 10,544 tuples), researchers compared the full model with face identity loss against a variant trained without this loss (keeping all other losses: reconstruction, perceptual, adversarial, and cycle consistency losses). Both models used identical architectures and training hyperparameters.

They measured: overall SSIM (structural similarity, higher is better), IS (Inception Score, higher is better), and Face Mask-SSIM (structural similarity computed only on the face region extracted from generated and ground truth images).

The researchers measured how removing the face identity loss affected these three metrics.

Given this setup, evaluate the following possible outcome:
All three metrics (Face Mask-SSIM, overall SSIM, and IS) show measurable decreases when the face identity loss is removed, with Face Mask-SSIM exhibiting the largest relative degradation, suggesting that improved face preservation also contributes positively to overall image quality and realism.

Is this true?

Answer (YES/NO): NO